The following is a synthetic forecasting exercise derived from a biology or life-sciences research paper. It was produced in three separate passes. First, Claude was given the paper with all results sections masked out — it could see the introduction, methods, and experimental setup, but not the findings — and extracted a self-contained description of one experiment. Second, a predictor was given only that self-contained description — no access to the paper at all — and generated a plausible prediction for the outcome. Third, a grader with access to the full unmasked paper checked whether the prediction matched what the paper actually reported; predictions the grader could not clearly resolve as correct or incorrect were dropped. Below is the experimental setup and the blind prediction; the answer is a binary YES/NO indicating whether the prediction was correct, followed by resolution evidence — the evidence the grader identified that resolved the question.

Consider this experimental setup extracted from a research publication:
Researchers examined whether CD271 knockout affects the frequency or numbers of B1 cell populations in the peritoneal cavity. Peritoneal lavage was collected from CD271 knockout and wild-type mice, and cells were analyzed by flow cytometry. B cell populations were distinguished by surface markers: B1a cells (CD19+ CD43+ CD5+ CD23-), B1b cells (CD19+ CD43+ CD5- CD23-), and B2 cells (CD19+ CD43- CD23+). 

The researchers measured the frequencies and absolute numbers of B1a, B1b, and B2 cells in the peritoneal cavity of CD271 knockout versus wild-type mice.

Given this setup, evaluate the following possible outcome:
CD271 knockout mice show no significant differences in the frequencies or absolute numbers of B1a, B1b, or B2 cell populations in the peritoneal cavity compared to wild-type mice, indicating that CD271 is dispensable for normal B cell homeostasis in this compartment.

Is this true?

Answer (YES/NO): YES